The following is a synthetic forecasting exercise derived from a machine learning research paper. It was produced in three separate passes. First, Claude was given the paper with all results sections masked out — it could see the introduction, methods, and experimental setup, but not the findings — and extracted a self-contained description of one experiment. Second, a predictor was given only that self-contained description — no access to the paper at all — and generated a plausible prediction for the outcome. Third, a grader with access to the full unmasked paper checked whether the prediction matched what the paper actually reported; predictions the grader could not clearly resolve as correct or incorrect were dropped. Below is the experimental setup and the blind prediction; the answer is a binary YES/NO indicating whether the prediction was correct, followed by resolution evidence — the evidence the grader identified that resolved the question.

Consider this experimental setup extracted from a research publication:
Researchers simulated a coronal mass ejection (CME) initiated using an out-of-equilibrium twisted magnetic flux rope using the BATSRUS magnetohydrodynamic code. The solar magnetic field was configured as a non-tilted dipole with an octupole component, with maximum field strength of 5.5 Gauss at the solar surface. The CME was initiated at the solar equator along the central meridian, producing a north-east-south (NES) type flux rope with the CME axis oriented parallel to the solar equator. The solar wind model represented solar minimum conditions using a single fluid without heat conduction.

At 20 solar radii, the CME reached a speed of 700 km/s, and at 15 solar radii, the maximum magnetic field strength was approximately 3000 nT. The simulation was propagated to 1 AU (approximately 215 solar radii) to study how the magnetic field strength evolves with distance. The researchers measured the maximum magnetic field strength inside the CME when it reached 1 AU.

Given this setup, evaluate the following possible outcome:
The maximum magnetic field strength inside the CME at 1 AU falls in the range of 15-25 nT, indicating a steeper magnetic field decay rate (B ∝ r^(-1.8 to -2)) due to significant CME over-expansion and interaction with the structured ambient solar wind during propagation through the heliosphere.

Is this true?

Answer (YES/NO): NO